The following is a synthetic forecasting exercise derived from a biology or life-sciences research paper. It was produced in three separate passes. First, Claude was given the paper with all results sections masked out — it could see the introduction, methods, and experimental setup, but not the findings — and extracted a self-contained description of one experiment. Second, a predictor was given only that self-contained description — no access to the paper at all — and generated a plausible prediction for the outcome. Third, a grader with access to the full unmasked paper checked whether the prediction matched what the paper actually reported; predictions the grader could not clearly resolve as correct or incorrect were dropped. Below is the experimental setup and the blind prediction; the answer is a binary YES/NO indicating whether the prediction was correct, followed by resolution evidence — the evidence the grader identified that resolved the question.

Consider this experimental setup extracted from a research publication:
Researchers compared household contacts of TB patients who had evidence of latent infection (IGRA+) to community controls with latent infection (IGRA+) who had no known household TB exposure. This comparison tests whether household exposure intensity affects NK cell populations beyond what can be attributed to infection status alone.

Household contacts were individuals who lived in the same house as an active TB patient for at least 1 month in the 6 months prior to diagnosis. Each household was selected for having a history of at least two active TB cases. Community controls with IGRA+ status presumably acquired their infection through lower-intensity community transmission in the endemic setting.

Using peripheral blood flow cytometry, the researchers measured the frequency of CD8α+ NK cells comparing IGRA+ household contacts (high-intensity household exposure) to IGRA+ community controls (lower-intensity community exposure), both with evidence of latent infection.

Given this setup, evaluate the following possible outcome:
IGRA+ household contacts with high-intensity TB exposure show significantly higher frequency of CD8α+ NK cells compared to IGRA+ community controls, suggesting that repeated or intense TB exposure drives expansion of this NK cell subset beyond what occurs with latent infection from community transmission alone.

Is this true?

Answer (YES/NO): NO